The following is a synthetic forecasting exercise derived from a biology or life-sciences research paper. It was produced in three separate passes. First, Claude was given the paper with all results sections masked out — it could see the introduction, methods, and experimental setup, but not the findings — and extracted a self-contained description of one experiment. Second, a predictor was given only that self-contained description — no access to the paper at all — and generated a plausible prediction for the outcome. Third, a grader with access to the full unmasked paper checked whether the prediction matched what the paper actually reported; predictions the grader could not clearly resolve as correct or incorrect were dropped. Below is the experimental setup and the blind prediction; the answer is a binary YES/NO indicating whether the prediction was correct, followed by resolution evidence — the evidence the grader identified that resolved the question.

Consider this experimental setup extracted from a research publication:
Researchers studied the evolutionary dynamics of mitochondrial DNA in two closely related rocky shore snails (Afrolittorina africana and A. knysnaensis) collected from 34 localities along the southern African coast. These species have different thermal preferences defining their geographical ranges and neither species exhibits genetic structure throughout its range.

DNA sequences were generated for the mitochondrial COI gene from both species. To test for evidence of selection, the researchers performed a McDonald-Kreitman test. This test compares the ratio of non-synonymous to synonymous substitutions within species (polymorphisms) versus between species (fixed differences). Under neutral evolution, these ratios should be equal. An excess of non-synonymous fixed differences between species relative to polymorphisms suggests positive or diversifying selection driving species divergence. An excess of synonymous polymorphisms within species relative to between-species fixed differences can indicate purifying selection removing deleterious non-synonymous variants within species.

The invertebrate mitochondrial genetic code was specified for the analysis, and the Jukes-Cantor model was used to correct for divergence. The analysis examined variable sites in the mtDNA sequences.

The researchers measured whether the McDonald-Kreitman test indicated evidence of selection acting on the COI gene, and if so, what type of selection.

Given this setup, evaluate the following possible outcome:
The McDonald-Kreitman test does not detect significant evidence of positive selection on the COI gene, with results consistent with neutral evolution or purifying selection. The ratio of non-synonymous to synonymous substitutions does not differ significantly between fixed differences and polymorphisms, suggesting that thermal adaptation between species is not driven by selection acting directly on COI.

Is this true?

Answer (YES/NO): NO